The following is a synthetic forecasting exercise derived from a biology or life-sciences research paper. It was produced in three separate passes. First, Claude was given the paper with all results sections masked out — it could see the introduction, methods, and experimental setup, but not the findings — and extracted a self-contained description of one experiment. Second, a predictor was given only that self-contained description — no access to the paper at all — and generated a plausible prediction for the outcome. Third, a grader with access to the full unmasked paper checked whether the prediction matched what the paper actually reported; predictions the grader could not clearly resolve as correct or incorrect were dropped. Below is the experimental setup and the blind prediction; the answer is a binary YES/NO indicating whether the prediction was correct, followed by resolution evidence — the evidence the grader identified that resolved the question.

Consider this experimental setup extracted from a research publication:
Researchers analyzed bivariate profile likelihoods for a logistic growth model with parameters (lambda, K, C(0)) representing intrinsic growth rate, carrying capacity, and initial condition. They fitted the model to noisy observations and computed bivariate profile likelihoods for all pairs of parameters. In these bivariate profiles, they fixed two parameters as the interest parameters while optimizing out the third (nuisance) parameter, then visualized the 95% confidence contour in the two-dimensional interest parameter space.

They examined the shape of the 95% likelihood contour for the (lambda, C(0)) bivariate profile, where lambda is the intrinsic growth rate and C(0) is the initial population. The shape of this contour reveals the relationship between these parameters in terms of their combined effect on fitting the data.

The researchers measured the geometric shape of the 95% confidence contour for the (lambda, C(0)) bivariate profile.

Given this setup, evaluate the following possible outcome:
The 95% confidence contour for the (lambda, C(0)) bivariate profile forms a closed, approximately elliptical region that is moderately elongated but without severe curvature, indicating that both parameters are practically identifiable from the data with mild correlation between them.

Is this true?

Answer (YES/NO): NO